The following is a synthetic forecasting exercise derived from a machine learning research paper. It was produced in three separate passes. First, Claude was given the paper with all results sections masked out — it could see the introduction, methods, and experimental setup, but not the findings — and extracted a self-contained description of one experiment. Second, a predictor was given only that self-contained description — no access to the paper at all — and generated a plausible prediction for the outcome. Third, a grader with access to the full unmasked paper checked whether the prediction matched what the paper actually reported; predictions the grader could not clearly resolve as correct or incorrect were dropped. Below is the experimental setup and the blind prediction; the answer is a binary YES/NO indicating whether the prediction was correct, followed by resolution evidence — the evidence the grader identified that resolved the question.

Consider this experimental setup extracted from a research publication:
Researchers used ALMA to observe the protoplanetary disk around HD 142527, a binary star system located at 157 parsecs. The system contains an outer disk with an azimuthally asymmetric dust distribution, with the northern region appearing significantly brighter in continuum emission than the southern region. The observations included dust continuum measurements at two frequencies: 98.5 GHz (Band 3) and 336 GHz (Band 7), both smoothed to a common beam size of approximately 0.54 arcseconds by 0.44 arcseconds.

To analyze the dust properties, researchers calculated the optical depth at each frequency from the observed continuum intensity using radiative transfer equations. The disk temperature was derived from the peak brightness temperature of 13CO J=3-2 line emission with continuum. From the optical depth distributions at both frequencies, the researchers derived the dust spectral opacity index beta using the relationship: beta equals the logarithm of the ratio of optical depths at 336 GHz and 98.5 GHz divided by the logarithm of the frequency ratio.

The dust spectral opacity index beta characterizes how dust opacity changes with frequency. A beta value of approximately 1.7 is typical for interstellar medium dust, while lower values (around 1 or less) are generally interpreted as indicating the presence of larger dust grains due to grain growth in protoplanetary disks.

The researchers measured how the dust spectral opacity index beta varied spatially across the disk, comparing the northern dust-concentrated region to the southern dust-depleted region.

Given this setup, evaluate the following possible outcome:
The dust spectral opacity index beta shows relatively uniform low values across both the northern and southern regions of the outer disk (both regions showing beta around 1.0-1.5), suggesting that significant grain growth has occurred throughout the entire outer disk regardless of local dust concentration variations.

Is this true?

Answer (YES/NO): NO